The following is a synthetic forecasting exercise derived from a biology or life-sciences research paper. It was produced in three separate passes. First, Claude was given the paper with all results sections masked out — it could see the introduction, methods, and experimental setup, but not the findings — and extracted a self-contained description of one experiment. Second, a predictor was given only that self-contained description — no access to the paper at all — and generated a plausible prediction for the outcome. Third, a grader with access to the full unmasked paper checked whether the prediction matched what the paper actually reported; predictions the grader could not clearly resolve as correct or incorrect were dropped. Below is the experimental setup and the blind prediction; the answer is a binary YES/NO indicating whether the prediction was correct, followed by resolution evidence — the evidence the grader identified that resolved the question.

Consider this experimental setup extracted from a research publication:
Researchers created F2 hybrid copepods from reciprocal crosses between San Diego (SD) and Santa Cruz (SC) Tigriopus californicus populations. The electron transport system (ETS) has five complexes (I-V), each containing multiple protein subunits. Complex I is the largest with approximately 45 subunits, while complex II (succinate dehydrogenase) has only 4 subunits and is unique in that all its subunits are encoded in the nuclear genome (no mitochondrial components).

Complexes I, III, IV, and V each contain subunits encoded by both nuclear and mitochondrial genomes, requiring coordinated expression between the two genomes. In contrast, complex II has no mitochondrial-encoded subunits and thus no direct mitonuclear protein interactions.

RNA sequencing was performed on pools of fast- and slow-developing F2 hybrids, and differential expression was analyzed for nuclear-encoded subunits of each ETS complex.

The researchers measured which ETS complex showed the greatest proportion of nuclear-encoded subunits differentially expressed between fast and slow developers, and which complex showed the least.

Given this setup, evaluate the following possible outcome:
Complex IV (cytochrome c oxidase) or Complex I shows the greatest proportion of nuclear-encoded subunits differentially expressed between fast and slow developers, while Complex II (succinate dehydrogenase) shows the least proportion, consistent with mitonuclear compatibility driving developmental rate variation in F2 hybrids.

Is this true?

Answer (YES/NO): YES